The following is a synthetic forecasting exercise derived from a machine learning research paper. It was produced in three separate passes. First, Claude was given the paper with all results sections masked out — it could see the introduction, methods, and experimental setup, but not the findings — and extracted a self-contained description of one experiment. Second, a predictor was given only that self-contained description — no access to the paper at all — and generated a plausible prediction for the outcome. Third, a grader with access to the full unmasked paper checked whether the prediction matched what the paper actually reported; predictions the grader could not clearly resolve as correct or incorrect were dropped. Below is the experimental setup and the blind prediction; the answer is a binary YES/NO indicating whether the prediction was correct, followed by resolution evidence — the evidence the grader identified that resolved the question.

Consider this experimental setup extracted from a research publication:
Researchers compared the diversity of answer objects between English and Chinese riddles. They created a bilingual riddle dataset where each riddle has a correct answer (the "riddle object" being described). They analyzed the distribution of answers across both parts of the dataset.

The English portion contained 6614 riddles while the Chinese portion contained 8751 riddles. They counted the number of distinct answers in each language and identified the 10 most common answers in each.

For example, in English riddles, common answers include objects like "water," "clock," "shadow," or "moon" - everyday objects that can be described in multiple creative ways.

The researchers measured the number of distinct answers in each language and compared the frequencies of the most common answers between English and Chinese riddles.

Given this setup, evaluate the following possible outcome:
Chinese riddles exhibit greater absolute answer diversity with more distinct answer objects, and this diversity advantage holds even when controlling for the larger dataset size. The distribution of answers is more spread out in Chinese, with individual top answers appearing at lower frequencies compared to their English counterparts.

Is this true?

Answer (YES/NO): YES